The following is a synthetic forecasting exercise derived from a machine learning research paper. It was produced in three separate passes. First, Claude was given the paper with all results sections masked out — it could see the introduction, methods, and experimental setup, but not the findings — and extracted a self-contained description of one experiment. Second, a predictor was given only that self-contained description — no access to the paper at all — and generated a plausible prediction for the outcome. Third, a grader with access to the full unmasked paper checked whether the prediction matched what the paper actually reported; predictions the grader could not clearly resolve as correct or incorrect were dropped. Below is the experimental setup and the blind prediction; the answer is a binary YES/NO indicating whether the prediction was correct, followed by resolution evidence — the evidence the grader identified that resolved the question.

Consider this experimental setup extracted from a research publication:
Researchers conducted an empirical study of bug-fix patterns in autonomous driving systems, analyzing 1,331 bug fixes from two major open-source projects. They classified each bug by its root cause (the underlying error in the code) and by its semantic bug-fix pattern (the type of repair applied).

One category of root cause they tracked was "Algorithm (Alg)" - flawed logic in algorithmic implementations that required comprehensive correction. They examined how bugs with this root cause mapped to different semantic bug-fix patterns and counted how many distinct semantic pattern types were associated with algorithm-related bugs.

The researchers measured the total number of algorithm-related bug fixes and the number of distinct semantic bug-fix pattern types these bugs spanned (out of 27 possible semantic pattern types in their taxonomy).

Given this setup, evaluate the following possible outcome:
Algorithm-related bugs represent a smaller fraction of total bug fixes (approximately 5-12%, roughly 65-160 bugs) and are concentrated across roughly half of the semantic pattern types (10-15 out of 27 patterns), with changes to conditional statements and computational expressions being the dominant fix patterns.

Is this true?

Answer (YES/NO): NO